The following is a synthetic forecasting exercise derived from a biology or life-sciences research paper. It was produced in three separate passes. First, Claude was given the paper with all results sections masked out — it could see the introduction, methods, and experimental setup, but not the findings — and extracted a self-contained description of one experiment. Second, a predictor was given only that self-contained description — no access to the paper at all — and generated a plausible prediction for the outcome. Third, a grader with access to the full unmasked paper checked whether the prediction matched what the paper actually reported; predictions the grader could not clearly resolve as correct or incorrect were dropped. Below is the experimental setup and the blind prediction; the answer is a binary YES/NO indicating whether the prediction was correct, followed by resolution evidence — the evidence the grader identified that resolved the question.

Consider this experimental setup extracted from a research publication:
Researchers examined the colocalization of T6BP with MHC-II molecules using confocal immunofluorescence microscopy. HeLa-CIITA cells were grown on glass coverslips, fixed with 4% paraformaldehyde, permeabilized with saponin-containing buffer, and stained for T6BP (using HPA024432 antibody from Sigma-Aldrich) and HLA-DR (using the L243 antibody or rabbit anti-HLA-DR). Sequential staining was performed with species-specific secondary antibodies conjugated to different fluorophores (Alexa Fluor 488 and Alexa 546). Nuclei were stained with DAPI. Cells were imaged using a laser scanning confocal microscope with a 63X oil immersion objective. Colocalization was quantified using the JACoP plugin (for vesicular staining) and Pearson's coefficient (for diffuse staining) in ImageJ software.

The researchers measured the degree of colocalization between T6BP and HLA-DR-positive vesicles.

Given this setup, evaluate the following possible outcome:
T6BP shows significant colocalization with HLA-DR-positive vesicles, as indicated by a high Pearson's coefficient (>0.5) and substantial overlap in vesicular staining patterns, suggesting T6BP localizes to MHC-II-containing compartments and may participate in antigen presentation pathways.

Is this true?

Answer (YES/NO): NO